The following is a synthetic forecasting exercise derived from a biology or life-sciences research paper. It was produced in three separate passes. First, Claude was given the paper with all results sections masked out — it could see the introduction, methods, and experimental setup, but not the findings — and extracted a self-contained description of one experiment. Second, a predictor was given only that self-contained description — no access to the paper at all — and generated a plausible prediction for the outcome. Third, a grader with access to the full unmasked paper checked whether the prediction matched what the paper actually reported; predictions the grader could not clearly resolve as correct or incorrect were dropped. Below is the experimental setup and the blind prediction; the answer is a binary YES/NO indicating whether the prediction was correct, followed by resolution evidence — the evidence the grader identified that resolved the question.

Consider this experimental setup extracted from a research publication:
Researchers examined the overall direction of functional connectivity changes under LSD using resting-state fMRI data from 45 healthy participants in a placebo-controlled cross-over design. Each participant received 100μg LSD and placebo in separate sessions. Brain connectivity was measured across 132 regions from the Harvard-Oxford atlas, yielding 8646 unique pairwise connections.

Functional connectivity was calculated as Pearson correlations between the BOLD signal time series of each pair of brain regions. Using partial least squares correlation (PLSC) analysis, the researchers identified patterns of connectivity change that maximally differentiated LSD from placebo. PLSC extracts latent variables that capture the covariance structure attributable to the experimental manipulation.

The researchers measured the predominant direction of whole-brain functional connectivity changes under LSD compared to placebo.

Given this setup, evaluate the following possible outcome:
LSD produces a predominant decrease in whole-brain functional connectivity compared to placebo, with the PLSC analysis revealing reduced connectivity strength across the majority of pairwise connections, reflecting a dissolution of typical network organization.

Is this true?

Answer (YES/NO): NO